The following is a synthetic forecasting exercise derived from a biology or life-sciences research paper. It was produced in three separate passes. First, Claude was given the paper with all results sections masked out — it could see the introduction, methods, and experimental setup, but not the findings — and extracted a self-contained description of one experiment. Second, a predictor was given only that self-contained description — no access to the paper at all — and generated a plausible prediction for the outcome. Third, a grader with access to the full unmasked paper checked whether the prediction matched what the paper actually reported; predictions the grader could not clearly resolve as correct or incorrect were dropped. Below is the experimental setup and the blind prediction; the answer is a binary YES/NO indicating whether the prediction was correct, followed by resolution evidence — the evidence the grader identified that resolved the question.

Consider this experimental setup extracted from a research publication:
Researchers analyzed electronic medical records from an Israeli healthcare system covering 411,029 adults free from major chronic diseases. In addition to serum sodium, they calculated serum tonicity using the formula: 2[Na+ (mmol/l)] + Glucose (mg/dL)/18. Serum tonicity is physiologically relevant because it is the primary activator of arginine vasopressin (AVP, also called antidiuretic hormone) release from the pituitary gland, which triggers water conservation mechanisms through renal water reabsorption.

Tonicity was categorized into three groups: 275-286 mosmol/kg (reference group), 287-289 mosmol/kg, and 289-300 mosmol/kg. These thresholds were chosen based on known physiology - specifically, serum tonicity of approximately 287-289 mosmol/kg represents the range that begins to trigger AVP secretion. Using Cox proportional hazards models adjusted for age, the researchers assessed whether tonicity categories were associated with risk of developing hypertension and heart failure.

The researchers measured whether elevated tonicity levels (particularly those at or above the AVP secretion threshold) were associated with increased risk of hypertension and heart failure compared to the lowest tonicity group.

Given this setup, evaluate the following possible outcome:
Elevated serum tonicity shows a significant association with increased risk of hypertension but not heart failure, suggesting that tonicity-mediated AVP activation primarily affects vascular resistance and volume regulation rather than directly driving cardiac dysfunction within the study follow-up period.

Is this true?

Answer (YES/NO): NO